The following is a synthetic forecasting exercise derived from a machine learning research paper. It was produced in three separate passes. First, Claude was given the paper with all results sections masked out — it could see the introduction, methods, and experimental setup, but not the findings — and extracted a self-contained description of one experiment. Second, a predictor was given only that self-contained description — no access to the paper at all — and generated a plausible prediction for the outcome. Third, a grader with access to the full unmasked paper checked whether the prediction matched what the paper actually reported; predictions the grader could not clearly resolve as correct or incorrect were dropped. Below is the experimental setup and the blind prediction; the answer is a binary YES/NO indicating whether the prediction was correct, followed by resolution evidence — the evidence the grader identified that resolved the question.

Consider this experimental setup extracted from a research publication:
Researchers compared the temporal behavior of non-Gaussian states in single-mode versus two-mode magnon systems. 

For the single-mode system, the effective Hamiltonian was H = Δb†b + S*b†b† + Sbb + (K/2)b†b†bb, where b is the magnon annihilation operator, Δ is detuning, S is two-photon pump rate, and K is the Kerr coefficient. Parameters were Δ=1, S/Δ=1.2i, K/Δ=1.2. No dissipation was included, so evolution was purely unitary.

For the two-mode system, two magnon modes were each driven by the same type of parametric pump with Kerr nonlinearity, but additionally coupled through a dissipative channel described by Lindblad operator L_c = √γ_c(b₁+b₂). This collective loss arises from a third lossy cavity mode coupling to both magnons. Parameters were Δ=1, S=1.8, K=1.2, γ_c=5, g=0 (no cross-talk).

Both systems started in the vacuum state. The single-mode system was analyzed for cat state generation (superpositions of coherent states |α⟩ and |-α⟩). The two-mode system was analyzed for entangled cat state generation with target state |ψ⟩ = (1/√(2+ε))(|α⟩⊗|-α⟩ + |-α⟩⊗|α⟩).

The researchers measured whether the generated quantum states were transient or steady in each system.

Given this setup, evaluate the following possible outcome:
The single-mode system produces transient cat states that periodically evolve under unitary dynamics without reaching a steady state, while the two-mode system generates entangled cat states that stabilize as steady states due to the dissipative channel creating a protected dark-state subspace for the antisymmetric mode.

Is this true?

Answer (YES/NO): YES